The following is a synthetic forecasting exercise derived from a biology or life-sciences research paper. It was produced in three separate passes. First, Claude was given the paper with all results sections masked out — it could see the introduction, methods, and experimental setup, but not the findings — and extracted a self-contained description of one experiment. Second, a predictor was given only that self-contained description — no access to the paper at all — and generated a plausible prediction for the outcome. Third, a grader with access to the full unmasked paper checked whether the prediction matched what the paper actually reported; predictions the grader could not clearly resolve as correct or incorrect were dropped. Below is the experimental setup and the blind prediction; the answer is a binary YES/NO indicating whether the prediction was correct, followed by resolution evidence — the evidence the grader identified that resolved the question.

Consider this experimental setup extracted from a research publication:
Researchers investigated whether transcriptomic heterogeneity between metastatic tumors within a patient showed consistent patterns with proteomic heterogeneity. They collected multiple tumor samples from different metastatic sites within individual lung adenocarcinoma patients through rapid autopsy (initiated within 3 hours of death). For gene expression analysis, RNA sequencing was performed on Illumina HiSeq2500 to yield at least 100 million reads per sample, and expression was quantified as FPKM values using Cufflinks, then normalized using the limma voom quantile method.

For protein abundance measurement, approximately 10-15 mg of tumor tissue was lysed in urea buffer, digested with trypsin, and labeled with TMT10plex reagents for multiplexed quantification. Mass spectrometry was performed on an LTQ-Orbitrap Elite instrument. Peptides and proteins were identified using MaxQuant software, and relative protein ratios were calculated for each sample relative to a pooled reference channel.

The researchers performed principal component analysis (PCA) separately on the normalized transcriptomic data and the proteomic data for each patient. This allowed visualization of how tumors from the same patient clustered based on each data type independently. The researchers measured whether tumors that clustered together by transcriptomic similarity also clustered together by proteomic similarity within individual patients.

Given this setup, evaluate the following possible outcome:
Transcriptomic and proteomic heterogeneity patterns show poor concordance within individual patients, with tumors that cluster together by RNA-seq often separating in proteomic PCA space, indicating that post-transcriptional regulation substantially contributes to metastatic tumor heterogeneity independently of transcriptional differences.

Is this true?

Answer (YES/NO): NO